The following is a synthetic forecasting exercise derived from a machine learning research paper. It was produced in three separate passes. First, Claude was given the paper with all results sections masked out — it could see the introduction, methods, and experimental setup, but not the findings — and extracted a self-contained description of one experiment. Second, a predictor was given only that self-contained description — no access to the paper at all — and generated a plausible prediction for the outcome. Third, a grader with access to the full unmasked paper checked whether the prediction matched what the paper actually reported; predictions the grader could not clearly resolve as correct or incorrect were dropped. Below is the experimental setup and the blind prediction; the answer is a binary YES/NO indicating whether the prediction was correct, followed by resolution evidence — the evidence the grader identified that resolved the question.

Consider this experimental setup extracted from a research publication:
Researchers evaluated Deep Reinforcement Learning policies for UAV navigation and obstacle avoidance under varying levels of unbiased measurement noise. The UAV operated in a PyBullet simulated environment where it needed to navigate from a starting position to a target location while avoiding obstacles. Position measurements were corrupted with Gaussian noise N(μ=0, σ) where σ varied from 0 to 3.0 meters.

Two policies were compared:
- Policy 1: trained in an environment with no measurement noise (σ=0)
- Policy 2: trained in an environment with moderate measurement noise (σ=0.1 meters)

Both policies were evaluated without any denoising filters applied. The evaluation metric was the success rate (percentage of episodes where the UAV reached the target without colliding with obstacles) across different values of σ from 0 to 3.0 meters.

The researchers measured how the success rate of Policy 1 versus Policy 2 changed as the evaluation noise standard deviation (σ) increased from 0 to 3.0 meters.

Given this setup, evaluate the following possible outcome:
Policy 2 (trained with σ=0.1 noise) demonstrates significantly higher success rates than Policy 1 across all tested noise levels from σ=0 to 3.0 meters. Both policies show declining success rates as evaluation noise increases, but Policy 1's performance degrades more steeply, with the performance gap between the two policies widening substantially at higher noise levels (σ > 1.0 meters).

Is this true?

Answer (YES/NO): NO